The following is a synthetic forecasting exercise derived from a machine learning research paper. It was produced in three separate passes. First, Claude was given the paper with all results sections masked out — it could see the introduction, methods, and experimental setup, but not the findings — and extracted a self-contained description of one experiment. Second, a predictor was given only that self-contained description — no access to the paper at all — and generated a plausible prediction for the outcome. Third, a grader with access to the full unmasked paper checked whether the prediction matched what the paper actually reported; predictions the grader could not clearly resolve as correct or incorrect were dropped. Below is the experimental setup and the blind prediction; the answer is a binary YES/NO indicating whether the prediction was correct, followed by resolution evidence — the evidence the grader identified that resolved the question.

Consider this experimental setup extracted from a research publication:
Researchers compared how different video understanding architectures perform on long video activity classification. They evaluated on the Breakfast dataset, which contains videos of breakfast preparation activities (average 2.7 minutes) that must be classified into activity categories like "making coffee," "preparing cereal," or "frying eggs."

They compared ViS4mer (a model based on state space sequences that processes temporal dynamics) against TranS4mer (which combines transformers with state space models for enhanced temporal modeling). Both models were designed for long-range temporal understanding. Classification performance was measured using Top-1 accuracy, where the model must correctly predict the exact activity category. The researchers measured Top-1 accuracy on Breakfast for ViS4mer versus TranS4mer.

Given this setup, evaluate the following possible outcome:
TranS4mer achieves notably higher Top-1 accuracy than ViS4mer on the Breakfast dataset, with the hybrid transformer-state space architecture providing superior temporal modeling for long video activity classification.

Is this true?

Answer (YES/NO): YES